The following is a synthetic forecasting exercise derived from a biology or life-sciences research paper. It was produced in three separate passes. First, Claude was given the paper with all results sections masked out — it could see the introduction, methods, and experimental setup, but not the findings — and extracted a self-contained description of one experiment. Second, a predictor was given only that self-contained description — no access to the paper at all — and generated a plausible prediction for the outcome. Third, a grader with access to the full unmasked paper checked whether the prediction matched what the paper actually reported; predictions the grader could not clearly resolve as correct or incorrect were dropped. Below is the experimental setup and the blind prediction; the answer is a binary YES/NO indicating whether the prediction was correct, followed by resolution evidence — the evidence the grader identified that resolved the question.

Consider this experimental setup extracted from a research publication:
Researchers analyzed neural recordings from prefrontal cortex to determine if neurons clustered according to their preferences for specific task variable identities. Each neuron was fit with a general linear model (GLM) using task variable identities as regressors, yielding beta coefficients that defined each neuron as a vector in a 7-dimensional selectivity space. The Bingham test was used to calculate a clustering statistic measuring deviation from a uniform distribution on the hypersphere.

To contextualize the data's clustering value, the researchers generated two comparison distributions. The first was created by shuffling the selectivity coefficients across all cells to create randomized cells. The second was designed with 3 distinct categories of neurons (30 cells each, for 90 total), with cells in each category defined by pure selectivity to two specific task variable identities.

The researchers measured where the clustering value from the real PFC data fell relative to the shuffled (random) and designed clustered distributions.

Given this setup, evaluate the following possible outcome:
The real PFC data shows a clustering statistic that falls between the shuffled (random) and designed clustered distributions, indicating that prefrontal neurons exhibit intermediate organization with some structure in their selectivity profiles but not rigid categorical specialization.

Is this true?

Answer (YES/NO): YES